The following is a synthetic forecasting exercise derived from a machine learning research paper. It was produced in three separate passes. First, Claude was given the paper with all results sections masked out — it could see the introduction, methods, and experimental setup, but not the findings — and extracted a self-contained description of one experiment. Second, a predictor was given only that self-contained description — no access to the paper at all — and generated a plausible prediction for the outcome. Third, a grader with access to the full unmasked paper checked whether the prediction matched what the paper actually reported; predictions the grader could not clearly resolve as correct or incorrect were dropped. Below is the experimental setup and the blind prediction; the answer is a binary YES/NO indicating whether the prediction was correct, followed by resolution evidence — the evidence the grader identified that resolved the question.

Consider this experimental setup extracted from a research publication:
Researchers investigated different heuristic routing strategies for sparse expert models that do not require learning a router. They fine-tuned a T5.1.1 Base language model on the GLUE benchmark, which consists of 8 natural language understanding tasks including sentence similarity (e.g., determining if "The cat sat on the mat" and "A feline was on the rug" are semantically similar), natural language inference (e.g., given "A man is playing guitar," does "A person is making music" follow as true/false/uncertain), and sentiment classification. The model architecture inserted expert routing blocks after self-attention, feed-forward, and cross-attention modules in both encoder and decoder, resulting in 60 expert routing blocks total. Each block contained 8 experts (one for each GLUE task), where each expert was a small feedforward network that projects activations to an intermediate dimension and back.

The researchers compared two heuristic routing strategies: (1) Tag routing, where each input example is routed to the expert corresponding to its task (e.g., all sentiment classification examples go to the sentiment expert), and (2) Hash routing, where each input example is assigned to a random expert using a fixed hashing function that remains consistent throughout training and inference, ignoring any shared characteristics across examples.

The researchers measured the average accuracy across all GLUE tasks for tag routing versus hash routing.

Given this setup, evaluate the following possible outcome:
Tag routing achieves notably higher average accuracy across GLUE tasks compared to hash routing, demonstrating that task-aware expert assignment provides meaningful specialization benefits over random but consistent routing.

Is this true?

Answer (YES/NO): YES